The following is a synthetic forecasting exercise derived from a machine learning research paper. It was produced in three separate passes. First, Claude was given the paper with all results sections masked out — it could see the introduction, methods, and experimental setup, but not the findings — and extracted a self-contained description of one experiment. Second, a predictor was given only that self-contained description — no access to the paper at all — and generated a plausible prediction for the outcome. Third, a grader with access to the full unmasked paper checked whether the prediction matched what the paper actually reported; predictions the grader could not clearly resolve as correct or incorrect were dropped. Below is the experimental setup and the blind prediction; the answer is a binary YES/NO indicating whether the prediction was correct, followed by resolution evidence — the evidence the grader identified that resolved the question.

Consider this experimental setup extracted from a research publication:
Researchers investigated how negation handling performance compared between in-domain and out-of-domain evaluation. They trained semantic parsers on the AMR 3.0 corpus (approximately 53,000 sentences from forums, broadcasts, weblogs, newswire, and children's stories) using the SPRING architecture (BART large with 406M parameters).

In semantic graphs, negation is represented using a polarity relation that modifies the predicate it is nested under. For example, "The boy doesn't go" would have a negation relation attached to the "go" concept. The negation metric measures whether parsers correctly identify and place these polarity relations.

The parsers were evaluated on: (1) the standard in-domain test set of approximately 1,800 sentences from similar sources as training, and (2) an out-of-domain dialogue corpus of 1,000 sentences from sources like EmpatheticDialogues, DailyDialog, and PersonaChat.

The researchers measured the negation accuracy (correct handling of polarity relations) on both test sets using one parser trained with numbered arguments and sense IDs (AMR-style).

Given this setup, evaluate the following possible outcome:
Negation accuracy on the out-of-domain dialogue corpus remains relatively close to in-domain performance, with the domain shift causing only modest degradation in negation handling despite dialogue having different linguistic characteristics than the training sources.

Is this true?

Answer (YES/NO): YES